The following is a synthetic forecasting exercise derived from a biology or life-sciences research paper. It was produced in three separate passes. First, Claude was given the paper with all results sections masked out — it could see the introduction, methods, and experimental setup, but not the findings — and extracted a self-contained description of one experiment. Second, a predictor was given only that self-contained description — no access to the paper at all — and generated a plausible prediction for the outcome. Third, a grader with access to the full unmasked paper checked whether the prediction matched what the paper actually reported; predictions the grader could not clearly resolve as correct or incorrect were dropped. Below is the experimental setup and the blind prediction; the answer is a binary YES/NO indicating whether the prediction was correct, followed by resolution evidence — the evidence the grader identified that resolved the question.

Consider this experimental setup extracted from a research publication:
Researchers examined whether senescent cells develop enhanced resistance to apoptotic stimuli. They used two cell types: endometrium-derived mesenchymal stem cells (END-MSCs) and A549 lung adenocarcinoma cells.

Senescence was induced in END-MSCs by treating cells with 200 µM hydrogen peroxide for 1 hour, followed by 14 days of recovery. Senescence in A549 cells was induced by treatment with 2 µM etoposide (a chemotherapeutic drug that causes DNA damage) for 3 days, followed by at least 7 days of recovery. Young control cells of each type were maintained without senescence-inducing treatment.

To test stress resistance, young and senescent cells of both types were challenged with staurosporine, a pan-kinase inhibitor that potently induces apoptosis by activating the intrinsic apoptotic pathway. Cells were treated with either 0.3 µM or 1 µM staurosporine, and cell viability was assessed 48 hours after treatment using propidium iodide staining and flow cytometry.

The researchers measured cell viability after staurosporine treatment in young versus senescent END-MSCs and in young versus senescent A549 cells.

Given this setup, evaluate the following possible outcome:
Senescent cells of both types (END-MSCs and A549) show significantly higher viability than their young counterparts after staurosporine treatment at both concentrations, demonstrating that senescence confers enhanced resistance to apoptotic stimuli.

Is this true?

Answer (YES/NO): NO